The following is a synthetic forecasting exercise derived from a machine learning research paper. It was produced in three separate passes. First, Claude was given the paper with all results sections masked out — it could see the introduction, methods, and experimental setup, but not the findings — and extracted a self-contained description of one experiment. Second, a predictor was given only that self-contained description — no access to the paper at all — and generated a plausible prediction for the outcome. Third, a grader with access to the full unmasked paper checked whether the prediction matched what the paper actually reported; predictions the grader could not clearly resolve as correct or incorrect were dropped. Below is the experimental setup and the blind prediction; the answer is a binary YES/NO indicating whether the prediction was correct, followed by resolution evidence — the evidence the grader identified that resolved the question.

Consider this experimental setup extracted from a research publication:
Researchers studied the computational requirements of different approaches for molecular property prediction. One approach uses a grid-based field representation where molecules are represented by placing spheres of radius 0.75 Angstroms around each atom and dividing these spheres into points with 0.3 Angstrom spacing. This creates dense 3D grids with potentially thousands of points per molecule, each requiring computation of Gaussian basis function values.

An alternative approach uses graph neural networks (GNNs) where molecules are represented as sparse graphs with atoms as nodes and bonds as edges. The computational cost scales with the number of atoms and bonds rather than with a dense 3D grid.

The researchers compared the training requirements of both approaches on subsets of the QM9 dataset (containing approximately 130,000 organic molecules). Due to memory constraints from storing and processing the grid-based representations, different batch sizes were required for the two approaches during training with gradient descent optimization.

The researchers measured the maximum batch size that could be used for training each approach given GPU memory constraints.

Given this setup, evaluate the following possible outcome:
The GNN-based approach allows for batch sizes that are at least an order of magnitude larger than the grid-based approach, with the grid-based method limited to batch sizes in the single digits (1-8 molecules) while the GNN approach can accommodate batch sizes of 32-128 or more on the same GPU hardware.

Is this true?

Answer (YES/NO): YES